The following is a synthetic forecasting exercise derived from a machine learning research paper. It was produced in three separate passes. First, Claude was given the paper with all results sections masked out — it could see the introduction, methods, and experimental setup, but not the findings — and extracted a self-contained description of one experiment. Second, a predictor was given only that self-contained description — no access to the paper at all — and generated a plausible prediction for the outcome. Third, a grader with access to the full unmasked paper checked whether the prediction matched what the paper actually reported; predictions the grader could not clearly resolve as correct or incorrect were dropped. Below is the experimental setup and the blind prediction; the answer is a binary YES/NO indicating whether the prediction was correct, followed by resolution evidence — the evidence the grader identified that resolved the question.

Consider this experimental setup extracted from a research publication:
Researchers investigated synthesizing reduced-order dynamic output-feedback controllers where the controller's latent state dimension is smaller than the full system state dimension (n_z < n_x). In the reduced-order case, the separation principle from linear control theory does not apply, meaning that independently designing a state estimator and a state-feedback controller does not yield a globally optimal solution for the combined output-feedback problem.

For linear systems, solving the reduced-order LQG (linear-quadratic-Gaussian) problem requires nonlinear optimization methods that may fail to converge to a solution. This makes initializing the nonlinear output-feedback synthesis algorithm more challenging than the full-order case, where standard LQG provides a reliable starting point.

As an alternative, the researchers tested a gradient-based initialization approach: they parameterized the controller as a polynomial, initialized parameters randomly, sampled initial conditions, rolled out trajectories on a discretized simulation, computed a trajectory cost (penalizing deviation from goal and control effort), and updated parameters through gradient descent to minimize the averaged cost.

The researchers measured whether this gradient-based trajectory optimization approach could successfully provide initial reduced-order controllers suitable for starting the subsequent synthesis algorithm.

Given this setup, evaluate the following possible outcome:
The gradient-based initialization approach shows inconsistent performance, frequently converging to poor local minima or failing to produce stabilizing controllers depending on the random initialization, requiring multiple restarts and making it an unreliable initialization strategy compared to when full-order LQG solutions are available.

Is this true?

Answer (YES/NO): NO